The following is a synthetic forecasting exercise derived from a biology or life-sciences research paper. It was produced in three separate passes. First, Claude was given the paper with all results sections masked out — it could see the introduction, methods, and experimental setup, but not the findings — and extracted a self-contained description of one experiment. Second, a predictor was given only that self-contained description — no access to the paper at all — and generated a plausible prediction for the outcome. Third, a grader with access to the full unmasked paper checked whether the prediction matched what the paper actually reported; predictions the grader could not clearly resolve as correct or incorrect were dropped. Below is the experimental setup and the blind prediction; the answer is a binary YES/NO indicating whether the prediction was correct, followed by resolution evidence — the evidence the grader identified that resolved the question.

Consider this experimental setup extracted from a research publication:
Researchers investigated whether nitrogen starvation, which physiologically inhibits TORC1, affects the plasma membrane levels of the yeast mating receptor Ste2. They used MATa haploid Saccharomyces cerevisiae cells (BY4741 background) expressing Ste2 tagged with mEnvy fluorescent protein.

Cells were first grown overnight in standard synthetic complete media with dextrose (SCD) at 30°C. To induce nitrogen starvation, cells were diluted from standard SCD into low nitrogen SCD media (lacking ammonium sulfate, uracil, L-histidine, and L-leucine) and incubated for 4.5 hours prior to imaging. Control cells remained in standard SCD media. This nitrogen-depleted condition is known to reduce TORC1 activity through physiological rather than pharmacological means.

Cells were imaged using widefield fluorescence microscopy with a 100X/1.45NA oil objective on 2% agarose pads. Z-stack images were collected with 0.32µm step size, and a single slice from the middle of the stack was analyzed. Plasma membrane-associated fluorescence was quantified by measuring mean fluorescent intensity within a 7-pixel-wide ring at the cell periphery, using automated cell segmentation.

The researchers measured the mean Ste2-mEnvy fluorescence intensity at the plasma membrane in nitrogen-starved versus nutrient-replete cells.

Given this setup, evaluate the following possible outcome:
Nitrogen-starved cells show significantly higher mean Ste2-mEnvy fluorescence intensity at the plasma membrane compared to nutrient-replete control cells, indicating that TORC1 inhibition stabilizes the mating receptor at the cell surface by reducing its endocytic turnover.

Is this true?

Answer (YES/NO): NO